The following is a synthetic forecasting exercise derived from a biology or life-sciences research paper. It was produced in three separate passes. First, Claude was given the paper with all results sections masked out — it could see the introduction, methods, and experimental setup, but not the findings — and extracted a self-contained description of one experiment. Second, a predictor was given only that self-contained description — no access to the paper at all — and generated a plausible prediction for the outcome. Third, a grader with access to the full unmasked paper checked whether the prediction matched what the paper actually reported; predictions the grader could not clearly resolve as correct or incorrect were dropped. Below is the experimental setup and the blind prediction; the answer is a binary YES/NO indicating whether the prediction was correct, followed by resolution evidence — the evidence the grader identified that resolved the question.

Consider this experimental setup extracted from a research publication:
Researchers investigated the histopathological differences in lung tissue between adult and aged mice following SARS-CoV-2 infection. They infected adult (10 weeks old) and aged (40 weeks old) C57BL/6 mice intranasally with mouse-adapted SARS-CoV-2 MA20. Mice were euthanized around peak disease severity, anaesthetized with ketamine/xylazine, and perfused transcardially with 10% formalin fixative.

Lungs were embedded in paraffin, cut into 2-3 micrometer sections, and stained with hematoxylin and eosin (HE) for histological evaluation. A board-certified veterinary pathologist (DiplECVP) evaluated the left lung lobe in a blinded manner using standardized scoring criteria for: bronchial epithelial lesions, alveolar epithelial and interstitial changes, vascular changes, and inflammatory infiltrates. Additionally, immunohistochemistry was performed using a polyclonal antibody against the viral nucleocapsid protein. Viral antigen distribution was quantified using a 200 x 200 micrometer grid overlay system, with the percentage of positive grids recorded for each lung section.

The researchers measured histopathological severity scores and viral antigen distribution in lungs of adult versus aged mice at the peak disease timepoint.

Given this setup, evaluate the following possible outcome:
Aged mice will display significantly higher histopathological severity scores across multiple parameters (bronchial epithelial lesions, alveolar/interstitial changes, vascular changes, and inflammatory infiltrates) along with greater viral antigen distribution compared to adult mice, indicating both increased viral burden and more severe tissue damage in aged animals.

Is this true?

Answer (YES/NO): NO